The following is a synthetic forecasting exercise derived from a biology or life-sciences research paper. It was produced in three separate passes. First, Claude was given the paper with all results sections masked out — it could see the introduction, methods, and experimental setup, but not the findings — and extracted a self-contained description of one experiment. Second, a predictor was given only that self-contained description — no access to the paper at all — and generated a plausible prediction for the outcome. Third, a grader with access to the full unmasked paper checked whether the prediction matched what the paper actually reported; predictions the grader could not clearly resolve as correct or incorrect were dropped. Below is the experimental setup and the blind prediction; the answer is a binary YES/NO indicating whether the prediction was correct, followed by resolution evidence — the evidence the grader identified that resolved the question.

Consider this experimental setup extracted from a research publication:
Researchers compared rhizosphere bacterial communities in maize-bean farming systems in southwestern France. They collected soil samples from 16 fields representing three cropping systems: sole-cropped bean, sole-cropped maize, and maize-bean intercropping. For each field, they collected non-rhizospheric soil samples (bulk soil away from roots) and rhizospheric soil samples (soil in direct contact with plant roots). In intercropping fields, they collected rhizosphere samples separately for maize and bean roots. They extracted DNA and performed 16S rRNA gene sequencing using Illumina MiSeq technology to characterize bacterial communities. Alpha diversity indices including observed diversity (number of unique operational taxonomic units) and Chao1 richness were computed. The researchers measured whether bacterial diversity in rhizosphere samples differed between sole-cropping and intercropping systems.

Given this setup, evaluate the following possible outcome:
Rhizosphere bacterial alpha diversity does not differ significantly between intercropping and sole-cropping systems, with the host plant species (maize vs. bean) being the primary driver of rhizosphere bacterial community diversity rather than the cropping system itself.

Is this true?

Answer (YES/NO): NO